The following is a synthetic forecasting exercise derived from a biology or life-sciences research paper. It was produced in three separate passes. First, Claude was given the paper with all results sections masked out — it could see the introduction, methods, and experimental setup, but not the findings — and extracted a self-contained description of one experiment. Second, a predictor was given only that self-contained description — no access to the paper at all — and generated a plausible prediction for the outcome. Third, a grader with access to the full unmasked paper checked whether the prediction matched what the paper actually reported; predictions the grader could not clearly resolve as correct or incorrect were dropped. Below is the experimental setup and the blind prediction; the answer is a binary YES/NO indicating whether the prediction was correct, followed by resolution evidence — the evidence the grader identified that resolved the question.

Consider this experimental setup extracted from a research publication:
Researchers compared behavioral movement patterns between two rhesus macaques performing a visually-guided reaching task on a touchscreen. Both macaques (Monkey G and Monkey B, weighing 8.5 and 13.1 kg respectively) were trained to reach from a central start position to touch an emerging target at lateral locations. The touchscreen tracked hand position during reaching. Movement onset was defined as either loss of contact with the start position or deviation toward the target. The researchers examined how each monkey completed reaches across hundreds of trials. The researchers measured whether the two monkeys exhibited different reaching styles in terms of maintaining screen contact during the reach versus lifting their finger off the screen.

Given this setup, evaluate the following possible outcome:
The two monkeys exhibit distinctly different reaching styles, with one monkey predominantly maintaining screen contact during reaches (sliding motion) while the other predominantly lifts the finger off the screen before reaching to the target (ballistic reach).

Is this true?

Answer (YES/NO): YES